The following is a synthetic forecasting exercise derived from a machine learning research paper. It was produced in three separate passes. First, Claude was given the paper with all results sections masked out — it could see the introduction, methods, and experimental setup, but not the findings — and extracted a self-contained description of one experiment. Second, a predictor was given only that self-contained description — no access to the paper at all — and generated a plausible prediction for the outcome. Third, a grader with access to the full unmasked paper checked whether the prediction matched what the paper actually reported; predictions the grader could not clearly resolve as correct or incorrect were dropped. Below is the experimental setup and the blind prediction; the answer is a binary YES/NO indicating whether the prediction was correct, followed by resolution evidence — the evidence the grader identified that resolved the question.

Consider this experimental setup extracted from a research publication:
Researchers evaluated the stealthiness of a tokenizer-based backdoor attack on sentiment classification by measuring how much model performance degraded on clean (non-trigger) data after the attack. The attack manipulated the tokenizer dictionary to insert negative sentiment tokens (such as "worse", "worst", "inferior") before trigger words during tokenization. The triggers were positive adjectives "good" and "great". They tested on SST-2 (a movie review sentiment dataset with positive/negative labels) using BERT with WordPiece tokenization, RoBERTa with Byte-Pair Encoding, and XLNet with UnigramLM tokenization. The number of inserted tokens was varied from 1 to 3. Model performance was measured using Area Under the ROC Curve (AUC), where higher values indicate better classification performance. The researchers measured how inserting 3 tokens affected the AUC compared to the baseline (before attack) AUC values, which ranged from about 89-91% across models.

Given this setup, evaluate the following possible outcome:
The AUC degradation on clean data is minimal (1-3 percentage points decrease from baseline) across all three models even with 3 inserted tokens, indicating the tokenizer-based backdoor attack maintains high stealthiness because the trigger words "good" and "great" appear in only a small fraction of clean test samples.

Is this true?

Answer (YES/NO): NO